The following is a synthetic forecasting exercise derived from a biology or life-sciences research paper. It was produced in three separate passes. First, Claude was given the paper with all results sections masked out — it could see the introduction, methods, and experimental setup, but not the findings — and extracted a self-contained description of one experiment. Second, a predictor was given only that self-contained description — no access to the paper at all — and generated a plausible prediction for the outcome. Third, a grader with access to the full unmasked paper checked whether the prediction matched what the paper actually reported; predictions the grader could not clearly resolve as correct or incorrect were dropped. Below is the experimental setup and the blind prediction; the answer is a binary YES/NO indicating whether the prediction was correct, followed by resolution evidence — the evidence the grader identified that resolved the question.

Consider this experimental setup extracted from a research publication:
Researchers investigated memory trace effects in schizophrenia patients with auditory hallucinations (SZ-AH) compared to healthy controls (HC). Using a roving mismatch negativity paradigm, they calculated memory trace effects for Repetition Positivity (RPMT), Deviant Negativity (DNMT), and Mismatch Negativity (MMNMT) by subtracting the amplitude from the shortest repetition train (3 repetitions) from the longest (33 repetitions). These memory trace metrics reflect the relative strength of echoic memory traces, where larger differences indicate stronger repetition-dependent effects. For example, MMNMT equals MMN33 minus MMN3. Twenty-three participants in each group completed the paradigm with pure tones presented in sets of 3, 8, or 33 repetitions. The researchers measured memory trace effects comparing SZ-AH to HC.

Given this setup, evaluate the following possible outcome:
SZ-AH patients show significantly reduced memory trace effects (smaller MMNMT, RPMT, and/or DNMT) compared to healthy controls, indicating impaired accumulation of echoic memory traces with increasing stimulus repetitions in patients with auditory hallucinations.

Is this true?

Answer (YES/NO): NO